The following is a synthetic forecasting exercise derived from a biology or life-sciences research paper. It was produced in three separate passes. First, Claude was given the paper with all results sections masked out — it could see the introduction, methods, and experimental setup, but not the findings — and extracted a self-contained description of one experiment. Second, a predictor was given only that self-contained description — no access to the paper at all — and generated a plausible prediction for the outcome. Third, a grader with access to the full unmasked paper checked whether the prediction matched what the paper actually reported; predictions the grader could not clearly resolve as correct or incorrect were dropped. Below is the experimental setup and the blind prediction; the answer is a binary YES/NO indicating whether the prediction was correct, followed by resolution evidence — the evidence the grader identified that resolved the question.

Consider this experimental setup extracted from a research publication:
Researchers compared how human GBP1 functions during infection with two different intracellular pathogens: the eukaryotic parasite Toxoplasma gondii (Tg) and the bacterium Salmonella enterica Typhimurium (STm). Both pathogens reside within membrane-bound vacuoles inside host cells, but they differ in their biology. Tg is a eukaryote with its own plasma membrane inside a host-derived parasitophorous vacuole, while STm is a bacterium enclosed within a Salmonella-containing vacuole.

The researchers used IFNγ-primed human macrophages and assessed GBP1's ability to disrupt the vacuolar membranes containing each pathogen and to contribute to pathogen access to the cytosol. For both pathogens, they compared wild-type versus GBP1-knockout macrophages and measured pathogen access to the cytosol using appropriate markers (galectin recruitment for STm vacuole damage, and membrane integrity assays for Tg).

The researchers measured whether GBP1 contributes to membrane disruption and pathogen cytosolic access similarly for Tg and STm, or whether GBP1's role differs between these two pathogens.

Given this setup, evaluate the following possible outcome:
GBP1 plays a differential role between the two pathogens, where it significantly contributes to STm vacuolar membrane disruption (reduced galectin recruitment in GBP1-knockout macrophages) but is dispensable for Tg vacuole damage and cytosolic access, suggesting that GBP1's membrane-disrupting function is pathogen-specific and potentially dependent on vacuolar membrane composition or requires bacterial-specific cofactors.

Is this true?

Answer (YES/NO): NO